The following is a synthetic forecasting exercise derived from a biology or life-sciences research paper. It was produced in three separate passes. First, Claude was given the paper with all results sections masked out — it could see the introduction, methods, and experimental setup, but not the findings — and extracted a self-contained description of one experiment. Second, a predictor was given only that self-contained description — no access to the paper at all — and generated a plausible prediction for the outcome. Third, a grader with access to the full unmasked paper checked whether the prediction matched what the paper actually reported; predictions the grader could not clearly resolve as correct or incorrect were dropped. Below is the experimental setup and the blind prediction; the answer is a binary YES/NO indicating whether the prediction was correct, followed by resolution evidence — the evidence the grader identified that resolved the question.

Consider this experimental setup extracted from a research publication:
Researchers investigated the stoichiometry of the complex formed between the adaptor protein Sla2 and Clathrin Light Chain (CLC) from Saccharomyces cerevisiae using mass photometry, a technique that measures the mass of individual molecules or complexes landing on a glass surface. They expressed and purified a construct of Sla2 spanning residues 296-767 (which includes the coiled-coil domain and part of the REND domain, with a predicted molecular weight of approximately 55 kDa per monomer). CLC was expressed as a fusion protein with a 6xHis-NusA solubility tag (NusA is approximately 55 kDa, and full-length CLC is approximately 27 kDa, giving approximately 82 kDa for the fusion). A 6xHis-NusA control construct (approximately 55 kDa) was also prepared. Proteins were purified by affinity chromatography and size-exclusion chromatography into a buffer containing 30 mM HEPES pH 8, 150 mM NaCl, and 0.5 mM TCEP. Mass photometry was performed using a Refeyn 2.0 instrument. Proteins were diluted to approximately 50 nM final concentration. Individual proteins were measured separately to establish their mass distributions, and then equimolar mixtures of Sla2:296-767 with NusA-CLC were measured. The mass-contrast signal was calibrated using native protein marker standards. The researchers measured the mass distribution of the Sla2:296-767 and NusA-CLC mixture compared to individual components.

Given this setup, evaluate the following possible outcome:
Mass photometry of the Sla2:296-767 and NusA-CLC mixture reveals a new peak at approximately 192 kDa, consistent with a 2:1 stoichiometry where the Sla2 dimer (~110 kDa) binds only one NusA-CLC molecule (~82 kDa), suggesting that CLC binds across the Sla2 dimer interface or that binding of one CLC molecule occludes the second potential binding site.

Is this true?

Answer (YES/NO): NO